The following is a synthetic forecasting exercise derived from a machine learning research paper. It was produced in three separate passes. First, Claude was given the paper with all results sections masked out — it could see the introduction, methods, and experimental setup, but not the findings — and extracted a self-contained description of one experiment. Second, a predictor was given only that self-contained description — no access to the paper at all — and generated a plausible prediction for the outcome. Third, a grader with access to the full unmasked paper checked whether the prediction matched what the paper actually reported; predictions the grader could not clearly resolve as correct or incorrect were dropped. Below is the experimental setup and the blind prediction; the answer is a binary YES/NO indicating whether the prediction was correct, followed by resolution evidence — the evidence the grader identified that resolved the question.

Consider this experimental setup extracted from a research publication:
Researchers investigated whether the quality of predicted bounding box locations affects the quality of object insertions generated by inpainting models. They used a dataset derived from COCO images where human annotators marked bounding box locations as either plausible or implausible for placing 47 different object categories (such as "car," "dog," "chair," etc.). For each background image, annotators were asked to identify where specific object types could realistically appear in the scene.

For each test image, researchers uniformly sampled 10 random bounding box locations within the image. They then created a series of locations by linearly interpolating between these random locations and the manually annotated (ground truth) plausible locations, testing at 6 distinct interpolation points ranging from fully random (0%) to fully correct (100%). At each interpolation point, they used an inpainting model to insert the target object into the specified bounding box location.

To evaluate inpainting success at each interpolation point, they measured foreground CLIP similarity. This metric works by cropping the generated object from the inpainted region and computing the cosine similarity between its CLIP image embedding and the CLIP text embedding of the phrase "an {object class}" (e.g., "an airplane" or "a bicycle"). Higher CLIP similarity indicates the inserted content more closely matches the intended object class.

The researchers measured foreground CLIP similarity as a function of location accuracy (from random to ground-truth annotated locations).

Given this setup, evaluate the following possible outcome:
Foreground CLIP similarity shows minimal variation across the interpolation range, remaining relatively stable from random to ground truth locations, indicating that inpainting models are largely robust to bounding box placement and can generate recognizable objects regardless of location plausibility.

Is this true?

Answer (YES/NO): NO